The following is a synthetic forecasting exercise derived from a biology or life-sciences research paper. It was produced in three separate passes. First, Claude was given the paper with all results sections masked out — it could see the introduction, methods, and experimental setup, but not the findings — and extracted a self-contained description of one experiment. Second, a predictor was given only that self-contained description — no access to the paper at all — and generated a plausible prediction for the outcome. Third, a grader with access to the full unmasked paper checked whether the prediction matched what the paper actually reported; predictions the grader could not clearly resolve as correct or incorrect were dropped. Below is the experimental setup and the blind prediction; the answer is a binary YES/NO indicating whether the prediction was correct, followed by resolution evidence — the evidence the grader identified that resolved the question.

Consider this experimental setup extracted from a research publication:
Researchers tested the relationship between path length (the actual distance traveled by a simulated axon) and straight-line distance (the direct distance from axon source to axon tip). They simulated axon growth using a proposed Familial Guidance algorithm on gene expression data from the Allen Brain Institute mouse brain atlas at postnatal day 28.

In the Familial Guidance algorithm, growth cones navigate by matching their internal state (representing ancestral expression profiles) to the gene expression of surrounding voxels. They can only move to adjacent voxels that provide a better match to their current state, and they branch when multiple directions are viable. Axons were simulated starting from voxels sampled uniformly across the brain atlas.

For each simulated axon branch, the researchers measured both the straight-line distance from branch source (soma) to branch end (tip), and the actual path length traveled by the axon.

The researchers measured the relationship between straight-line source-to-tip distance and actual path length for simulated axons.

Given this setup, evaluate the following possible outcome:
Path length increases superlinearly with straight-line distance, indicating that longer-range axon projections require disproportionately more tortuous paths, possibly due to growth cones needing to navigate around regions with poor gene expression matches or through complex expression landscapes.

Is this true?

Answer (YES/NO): NO